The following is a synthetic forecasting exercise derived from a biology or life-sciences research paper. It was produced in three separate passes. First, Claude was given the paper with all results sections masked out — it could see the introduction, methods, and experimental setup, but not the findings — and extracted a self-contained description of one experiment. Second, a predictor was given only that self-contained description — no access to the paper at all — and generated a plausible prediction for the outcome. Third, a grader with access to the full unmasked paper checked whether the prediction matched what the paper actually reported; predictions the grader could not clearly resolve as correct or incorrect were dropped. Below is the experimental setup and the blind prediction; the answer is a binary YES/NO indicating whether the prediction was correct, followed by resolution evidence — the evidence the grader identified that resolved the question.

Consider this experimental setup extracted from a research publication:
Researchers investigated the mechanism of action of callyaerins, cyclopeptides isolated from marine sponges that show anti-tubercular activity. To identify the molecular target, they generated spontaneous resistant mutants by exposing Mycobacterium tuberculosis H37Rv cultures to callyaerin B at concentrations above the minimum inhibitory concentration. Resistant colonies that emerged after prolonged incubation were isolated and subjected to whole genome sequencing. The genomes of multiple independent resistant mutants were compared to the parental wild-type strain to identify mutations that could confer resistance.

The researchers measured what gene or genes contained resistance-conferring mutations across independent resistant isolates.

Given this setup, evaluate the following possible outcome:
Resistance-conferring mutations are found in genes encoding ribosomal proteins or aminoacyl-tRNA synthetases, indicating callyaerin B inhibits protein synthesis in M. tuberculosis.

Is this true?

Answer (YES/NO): NO